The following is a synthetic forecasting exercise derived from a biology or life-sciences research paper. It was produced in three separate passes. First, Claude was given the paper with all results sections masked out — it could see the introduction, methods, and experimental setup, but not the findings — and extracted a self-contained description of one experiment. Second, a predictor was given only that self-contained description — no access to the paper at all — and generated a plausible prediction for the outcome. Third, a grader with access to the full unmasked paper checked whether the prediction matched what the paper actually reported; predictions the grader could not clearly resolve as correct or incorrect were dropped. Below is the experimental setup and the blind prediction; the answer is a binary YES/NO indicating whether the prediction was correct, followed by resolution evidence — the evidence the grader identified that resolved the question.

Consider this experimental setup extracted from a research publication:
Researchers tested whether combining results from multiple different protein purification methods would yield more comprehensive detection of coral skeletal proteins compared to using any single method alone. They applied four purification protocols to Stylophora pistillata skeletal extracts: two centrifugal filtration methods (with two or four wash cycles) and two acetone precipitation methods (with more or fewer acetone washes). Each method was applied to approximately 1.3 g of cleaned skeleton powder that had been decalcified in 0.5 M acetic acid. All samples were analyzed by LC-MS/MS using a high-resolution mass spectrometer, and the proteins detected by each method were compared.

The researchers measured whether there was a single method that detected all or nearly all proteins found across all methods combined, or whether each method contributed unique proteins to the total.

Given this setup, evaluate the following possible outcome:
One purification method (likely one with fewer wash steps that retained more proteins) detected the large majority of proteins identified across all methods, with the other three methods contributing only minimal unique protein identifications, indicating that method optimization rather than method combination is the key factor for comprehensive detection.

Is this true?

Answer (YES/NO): NO